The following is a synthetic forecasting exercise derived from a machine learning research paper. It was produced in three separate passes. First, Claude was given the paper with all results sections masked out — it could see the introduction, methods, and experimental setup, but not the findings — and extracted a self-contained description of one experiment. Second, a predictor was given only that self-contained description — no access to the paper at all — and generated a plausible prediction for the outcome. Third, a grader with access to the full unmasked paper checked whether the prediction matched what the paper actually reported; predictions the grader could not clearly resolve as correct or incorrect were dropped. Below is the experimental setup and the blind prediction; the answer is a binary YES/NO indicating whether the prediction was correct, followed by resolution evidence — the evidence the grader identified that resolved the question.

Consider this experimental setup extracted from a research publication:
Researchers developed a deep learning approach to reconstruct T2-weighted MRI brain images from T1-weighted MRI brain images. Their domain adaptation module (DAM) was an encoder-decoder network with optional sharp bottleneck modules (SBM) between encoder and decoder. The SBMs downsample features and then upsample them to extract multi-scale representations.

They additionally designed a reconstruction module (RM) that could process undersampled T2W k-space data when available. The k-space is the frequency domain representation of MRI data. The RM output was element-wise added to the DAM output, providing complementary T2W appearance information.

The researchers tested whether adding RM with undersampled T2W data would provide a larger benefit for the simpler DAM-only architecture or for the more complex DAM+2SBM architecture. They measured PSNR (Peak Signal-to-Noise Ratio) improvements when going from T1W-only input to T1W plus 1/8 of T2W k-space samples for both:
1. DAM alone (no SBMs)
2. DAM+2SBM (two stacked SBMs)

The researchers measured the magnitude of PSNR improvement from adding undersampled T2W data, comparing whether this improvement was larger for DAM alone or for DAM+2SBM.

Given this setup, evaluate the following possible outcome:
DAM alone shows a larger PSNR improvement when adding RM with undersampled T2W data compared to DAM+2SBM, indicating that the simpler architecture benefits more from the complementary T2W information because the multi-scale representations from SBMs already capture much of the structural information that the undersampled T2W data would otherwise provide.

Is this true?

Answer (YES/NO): YES